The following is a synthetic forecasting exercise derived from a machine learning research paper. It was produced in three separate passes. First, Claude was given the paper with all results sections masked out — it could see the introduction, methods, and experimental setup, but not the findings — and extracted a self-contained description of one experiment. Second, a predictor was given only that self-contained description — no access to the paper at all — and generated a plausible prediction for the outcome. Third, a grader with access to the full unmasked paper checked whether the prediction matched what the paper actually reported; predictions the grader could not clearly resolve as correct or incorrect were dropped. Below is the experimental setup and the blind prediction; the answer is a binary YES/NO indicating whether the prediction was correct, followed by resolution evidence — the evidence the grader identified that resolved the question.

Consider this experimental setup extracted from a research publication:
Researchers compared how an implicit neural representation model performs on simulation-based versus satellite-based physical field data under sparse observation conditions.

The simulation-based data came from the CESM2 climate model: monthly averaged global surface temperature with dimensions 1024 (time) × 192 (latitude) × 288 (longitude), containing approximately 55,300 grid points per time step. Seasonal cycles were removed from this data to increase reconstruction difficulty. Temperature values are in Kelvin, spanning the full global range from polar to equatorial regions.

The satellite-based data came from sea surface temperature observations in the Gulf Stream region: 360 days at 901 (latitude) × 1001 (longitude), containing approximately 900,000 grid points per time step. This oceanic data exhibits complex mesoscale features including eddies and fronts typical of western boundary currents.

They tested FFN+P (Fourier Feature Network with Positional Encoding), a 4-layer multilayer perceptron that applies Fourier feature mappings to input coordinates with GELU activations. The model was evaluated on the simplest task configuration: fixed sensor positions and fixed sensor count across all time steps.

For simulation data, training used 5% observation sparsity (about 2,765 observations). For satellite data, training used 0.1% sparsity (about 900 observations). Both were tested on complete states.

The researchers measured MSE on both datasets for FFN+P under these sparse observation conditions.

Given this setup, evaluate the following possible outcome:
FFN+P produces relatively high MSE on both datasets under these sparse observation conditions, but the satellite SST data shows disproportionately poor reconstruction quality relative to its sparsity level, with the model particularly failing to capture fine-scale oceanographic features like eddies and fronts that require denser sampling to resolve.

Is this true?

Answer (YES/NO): NO